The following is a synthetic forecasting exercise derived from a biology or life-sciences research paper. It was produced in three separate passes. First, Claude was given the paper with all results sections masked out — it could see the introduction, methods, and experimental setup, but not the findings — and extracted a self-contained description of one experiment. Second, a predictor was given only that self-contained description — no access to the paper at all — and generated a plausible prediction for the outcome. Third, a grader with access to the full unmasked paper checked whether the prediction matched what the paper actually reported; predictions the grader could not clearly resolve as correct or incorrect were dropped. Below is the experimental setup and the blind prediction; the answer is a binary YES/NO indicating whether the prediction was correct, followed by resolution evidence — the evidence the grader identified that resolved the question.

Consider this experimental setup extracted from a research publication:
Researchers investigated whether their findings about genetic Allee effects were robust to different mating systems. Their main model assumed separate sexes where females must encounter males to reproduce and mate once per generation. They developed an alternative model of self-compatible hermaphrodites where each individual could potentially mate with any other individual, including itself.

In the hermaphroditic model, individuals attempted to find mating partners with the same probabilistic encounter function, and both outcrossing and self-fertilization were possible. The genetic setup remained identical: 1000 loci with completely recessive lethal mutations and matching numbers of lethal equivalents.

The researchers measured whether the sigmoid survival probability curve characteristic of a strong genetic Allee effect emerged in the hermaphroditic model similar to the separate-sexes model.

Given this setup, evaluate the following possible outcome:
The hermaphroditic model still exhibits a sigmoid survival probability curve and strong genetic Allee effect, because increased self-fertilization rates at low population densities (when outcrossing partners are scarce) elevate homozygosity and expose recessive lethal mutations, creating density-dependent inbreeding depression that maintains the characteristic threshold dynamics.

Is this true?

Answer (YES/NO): NO